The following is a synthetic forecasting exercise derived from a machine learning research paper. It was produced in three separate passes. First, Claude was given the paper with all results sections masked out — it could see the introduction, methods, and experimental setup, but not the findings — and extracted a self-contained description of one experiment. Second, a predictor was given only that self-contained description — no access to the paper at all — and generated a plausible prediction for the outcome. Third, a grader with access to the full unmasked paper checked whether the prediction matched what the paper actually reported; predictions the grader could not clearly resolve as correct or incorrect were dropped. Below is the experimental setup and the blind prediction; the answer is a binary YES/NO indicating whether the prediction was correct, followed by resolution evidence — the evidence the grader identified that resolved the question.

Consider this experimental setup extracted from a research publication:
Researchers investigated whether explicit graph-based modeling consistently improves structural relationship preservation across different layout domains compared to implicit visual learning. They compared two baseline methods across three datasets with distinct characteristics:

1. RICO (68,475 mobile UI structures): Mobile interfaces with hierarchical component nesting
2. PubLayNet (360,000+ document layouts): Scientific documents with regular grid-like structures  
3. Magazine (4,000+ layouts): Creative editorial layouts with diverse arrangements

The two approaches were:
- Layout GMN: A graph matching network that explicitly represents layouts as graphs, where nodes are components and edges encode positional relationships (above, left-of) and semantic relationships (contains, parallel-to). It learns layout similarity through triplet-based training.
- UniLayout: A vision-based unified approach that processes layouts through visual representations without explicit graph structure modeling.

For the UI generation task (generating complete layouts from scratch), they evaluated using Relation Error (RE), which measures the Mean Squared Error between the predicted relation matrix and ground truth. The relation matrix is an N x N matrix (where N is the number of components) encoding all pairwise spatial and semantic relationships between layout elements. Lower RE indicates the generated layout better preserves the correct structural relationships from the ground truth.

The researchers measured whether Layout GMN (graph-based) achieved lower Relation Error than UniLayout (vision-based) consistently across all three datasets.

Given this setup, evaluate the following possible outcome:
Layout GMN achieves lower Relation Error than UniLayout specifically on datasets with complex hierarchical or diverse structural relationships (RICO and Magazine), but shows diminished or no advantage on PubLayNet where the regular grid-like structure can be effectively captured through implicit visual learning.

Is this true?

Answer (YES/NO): NO